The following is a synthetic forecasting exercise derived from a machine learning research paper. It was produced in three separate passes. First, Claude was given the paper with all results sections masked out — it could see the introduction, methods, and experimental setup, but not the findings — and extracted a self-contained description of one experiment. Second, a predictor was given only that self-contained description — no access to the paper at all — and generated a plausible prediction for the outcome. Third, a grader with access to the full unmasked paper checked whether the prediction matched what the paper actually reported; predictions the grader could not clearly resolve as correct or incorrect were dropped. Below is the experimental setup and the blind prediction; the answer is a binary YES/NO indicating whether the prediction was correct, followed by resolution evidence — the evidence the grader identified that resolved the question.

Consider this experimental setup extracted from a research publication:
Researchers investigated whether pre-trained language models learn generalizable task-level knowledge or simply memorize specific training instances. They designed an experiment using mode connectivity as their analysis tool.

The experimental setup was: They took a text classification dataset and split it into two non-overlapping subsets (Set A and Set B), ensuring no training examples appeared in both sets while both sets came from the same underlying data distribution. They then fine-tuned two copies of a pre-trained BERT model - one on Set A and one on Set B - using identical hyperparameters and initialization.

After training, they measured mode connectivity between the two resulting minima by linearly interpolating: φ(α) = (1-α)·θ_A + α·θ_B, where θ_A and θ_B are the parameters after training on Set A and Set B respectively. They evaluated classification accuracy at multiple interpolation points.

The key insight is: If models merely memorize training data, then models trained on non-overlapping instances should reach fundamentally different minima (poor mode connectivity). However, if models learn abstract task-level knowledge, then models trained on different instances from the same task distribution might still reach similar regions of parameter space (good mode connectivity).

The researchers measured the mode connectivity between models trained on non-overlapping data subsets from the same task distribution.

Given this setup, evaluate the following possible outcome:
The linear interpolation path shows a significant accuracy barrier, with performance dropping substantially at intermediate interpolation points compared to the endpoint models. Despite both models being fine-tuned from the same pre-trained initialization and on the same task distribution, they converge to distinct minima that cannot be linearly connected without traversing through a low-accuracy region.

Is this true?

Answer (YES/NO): NO